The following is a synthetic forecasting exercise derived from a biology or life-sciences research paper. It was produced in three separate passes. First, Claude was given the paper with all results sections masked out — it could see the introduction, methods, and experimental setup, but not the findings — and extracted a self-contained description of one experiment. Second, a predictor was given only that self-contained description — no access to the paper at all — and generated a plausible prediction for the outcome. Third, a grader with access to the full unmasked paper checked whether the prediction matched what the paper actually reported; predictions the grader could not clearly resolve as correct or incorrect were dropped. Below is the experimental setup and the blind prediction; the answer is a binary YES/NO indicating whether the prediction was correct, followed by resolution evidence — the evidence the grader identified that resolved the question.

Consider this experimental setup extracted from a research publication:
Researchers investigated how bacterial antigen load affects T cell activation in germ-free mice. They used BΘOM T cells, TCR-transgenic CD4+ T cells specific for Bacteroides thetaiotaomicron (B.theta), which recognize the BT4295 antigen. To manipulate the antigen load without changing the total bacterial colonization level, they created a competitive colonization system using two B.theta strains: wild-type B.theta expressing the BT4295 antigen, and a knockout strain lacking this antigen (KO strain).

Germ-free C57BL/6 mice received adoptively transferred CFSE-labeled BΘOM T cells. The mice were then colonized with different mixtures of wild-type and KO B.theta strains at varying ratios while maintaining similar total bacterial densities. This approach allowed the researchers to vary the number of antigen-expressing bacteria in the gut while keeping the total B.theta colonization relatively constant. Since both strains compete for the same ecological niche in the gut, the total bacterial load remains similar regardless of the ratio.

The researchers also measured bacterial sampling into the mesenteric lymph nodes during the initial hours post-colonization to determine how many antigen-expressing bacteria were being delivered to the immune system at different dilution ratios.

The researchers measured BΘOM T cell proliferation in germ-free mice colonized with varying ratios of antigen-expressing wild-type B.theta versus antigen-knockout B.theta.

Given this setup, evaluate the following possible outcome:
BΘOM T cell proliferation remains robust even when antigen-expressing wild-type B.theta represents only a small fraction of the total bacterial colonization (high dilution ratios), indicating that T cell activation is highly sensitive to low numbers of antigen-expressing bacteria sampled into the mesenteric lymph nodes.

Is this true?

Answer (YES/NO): NO